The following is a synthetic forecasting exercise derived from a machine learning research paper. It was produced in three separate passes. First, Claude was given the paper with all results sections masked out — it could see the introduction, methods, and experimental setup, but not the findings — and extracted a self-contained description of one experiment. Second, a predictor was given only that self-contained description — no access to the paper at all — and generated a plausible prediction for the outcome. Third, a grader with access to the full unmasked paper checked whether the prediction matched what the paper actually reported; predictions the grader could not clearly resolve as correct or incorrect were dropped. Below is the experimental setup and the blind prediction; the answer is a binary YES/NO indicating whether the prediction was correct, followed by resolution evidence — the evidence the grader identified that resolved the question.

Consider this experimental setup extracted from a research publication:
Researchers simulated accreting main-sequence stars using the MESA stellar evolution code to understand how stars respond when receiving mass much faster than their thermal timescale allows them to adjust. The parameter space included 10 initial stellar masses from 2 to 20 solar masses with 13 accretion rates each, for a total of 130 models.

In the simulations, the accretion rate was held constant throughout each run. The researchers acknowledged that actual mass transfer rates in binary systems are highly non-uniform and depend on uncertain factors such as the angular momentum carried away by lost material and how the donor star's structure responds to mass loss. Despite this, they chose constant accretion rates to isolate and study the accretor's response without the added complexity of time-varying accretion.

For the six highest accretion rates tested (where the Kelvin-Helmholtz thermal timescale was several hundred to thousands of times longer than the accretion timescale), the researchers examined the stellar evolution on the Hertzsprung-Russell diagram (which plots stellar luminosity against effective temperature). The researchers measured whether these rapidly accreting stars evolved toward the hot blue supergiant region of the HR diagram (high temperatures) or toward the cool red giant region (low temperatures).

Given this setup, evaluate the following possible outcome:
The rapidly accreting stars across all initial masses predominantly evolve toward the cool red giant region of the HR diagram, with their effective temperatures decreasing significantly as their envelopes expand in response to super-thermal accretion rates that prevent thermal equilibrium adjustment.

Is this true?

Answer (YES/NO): YES